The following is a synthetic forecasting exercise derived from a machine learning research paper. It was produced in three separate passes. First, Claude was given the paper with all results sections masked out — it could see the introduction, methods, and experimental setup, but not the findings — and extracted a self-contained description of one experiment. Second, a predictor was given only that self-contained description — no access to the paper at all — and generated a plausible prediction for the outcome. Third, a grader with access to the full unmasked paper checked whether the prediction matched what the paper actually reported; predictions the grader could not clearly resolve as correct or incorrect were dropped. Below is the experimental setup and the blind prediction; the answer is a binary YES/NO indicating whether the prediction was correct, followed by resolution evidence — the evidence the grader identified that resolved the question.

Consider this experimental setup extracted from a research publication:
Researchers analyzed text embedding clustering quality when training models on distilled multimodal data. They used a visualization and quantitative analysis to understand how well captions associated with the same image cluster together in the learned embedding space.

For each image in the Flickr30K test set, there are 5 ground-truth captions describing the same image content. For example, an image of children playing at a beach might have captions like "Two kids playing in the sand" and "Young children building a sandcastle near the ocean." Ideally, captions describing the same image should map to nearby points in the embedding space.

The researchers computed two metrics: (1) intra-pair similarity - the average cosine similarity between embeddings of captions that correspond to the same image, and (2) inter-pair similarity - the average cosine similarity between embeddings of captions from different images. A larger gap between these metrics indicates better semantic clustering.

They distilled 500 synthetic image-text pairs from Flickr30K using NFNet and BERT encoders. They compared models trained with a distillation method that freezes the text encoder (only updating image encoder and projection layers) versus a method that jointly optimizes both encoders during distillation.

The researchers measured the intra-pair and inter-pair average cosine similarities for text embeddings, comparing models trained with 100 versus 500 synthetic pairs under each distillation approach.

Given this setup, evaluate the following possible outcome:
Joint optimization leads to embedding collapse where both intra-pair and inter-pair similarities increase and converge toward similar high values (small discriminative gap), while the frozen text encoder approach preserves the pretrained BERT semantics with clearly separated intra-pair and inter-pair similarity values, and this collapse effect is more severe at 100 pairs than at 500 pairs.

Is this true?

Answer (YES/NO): NO